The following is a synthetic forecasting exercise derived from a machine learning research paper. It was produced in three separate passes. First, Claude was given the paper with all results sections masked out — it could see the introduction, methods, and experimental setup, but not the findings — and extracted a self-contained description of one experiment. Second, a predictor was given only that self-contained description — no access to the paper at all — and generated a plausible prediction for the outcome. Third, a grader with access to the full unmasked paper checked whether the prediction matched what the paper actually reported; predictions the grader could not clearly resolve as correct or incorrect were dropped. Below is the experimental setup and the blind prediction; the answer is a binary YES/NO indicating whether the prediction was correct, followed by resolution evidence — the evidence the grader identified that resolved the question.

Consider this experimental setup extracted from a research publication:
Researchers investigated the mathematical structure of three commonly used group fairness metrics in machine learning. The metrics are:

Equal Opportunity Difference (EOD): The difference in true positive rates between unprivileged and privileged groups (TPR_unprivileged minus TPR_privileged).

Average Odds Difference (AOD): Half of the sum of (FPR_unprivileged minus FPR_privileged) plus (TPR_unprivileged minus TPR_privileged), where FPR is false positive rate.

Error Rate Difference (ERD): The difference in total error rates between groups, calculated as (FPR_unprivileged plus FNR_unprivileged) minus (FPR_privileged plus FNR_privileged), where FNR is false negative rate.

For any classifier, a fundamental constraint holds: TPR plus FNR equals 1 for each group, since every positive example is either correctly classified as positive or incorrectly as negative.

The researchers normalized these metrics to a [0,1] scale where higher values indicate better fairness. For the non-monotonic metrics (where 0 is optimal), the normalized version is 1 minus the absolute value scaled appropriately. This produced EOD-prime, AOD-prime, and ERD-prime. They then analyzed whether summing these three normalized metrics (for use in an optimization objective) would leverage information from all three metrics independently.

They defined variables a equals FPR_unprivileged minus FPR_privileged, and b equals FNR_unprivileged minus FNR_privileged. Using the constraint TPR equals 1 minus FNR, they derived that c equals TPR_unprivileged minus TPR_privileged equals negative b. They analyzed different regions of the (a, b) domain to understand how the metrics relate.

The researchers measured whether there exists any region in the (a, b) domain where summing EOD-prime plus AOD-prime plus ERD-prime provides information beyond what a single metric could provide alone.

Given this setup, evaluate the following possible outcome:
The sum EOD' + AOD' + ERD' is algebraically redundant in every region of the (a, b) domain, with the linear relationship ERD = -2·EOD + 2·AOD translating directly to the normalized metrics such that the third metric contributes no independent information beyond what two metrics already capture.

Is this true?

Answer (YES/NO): NO